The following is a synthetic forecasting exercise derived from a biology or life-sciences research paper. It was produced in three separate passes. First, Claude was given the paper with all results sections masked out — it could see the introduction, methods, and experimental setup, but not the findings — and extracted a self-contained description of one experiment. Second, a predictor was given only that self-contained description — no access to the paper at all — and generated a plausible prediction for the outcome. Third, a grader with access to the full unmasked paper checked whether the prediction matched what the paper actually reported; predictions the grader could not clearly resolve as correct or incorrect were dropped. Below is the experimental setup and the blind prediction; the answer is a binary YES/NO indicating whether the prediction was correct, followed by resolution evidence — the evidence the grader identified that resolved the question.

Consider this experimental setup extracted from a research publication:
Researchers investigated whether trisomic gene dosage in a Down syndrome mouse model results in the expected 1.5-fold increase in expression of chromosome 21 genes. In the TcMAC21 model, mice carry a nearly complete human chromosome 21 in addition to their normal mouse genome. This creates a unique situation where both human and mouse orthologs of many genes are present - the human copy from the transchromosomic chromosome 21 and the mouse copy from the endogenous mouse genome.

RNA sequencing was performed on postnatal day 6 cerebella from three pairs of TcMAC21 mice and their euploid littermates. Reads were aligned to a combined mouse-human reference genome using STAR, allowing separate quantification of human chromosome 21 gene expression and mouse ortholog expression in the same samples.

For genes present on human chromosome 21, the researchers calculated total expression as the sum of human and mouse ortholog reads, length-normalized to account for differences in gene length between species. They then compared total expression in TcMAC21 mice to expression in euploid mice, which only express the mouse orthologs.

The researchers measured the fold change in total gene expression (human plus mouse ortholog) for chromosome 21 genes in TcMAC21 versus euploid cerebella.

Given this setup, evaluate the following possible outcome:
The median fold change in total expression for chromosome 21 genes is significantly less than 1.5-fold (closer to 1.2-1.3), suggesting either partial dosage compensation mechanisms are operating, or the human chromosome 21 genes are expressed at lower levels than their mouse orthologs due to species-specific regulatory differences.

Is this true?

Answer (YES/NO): NO